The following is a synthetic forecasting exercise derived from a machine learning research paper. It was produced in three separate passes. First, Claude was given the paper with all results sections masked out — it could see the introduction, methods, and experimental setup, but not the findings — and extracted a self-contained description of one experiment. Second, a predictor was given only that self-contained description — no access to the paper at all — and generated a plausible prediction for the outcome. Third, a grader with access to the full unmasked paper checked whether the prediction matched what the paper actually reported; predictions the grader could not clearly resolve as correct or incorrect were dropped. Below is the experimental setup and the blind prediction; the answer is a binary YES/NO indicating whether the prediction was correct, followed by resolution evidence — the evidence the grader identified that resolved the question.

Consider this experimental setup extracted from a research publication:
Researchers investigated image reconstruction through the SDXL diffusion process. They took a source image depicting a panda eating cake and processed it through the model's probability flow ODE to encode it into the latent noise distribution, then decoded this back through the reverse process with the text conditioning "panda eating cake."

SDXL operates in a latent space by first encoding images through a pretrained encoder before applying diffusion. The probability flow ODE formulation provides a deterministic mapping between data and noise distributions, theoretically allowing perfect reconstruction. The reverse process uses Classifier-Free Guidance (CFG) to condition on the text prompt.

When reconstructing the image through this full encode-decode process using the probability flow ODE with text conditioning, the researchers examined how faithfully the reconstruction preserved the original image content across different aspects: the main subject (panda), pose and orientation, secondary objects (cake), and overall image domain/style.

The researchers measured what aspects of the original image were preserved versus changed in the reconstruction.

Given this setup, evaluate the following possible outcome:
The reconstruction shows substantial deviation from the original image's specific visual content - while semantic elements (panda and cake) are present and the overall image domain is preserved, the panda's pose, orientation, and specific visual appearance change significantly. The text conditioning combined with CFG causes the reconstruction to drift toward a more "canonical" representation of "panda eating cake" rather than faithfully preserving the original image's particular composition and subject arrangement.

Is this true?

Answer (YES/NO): NO